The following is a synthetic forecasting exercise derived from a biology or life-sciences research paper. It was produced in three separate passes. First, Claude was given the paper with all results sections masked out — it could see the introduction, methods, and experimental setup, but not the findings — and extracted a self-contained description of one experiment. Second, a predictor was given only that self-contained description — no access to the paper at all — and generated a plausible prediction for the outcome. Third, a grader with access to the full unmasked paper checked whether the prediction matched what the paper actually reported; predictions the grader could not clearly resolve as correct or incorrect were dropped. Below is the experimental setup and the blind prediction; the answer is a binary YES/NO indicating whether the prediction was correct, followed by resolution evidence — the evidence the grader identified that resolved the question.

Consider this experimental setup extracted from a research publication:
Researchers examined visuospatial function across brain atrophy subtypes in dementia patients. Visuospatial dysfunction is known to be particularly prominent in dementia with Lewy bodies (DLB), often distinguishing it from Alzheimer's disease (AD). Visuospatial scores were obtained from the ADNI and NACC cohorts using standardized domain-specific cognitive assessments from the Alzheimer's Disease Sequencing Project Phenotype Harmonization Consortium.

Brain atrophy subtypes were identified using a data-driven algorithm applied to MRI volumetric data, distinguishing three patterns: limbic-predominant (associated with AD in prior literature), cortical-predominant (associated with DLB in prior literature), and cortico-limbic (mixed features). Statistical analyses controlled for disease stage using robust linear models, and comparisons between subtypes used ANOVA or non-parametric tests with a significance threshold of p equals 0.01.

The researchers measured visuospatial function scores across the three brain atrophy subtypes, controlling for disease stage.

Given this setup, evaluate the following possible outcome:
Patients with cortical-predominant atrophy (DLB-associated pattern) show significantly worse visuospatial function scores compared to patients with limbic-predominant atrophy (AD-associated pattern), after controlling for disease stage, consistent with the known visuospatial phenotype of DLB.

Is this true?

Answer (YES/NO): NO